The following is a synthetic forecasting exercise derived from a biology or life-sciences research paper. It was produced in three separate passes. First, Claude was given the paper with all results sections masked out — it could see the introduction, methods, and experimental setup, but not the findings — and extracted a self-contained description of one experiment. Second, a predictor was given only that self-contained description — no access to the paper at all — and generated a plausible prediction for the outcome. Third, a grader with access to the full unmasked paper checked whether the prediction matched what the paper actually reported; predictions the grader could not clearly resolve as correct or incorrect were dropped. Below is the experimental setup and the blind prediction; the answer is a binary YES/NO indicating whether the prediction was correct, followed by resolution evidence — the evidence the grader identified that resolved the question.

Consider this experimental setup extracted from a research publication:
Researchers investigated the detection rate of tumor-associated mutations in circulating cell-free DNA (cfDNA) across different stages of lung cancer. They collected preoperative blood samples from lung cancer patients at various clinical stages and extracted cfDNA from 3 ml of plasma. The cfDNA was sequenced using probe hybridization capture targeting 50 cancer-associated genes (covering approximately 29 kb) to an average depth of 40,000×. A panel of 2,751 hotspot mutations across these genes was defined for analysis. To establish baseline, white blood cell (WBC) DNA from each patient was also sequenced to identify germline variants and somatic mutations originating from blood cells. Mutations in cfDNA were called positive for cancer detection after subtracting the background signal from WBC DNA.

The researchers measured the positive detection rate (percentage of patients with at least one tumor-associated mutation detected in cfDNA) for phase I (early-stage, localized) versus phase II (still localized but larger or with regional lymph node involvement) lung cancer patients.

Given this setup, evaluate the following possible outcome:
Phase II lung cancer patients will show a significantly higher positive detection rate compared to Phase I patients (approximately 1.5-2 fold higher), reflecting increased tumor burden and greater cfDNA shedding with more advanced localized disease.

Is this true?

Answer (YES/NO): NO